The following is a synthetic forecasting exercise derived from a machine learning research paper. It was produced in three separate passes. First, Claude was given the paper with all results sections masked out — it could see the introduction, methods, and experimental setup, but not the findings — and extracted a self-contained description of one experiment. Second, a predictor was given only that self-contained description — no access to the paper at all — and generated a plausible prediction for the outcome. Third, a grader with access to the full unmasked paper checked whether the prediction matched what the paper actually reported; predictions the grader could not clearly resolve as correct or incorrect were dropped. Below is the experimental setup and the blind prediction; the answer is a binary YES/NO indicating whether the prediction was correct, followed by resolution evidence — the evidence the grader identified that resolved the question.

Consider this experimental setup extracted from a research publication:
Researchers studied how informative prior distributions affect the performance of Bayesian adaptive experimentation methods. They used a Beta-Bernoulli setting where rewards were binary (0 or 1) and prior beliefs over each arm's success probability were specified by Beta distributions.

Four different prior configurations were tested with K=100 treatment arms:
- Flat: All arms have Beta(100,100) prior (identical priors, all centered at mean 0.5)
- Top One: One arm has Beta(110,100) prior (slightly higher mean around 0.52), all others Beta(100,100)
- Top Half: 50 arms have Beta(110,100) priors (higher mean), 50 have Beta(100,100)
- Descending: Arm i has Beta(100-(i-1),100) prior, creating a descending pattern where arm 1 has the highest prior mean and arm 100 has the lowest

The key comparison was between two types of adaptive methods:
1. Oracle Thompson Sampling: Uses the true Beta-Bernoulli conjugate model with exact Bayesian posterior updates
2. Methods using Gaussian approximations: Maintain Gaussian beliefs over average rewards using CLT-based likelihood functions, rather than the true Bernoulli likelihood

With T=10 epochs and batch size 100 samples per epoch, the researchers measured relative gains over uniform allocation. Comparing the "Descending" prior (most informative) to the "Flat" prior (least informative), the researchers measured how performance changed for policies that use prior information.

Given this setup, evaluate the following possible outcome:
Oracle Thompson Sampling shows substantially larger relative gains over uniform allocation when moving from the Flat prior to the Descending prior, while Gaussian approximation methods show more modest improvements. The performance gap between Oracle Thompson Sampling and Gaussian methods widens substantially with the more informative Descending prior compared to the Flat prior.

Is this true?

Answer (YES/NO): NO